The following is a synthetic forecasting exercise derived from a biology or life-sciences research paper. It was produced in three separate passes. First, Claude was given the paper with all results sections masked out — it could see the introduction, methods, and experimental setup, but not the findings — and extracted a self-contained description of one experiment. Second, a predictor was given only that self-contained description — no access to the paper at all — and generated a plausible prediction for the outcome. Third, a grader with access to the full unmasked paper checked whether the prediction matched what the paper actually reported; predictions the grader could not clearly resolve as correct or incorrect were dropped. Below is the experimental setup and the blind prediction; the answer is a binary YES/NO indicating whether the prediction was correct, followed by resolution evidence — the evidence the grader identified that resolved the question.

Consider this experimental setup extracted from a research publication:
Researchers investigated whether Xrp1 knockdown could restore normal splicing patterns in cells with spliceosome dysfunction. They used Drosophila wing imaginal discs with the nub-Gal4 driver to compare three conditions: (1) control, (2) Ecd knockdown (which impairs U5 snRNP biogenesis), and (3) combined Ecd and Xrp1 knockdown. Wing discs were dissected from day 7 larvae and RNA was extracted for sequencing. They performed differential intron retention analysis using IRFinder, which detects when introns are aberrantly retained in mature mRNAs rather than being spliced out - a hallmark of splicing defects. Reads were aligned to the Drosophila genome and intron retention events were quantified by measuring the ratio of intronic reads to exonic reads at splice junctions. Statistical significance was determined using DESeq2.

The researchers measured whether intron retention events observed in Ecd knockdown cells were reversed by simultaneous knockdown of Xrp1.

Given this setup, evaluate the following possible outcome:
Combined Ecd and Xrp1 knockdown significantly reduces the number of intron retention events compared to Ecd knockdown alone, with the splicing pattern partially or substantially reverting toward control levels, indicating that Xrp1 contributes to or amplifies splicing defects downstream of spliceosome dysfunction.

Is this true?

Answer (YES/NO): NO